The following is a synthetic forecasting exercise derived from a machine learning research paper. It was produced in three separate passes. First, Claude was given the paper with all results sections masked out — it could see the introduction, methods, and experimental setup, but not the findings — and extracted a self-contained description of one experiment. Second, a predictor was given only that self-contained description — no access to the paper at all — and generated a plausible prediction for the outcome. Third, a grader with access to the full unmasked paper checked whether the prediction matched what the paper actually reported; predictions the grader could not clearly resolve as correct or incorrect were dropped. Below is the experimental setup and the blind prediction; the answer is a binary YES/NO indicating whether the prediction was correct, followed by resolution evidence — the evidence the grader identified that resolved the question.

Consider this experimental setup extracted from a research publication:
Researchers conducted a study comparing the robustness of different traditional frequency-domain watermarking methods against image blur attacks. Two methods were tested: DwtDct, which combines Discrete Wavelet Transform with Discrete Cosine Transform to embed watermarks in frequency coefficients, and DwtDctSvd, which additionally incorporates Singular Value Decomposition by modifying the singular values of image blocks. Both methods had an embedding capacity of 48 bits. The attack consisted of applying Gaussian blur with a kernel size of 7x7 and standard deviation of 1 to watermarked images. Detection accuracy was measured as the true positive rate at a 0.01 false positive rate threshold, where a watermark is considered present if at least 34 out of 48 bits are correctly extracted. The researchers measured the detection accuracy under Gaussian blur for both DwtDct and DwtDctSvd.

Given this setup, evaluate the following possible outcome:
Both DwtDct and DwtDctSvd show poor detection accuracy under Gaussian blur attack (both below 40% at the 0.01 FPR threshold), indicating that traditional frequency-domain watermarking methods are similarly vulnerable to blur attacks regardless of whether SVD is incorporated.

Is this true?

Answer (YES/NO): NO